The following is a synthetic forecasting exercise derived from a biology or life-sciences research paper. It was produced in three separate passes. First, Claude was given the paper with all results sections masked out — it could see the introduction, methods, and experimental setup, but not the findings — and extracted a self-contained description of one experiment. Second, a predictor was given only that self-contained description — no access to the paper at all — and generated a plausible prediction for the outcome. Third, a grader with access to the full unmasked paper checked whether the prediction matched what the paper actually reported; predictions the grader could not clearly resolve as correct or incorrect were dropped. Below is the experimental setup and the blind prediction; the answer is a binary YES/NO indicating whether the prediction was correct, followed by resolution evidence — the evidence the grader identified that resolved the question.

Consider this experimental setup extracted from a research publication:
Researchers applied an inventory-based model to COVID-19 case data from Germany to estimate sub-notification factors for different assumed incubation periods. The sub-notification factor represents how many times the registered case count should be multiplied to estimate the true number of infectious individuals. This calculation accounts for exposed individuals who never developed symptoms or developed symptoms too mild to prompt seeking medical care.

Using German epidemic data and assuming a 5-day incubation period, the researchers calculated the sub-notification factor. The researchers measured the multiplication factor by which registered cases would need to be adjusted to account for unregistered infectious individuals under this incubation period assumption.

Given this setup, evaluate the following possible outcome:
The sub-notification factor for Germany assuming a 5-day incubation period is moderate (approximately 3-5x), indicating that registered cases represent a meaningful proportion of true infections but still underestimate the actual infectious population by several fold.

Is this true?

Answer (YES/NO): YES